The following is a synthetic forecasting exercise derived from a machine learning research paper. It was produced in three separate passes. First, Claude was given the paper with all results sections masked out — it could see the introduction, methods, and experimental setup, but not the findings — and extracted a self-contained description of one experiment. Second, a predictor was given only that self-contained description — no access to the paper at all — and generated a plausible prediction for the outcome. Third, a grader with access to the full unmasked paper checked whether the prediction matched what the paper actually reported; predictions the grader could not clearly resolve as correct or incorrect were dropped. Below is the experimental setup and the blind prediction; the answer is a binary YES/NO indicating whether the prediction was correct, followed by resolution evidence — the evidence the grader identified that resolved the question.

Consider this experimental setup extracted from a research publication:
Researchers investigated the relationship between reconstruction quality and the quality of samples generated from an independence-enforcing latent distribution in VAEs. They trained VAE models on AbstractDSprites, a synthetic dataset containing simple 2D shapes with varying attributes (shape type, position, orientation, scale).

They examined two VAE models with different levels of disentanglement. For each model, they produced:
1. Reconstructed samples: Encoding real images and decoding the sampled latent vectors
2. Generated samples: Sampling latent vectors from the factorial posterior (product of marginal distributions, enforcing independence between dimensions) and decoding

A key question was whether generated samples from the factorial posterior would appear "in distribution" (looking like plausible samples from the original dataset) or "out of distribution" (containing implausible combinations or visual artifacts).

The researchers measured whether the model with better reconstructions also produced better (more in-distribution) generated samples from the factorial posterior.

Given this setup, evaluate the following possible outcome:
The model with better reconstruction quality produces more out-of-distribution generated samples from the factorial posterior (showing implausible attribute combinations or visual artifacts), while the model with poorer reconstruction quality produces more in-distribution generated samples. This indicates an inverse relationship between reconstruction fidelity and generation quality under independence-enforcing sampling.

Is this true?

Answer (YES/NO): YES